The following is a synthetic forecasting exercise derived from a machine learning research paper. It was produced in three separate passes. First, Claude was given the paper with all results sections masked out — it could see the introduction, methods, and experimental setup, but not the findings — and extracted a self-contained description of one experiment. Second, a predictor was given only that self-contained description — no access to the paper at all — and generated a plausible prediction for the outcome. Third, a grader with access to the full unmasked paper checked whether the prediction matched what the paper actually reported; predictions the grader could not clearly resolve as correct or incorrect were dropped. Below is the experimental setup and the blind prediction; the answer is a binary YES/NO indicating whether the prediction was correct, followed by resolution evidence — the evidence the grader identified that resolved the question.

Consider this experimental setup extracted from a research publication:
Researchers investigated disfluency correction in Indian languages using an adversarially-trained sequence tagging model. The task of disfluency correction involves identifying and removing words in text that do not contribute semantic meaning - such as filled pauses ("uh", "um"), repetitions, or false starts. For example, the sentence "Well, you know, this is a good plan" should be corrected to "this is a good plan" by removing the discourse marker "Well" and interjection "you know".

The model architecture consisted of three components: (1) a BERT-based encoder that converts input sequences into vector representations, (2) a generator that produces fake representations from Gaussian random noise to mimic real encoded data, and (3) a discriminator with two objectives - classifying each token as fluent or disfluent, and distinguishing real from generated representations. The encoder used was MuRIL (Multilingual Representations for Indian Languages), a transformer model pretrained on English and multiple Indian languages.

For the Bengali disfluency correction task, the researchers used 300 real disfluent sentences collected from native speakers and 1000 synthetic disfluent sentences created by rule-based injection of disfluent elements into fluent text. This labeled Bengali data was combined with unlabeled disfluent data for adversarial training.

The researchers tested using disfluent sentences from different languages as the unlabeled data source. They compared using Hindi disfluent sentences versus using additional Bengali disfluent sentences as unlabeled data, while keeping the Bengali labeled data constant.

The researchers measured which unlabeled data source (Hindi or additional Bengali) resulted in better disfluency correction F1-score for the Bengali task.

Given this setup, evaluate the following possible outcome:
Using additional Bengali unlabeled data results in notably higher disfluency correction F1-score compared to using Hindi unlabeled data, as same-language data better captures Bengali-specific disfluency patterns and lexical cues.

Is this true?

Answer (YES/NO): NO